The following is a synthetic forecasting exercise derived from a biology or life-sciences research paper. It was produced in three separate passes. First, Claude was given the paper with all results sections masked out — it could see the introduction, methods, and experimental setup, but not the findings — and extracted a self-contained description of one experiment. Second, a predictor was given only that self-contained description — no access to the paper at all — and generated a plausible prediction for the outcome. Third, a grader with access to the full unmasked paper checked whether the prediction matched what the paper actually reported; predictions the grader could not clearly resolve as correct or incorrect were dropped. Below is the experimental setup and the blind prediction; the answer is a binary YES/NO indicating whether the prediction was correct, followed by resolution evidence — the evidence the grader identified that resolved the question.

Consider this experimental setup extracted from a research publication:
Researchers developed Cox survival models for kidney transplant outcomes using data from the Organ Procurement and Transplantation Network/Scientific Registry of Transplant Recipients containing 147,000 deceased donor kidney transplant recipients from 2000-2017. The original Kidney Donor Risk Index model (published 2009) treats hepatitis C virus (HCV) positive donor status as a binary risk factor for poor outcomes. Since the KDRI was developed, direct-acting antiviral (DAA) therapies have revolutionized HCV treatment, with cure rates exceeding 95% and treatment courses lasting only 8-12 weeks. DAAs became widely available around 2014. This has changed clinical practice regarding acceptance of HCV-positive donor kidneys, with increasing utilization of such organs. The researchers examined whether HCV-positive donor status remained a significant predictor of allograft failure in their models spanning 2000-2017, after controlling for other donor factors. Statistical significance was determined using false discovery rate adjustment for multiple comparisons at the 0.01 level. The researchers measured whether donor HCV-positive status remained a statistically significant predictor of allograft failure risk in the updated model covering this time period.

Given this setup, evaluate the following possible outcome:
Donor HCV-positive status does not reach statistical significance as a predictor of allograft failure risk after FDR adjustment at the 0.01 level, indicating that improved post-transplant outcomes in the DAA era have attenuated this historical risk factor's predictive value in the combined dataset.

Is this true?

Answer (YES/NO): NO